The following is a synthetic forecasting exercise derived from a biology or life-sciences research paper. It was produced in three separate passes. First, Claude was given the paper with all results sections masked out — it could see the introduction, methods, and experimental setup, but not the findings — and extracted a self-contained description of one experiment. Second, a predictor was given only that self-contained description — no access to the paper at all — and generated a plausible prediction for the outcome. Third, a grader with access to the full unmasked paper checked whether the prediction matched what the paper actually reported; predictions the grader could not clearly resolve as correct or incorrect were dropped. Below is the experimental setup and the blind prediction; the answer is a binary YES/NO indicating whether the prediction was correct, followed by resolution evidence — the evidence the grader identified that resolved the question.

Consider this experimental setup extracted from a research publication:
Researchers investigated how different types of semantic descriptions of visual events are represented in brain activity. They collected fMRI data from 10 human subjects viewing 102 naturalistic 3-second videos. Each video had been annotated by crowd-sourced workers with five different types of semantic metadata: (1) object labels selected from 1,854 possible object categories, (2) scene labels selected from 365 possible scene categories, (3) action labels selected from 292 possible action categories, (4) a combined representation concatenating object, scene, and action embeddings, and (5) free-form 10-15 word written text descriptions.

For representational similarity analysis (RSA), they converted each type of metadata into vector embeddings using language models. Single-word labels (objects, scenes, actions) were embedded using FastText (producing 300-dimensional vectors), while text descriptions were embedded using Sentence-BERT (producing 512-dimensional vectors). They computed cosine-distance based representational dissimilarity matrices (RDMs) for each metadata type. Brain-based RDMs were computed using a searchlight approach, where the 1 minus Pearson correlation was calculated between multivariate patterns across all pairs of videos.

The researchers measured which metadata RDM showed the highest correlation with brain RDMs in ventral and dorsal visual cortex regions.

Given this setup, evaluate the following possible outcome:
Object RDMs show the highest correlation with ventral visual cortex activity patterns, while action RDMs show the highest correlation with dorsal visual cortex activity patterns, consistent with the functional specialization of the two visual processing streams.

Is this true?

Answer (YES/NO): NO